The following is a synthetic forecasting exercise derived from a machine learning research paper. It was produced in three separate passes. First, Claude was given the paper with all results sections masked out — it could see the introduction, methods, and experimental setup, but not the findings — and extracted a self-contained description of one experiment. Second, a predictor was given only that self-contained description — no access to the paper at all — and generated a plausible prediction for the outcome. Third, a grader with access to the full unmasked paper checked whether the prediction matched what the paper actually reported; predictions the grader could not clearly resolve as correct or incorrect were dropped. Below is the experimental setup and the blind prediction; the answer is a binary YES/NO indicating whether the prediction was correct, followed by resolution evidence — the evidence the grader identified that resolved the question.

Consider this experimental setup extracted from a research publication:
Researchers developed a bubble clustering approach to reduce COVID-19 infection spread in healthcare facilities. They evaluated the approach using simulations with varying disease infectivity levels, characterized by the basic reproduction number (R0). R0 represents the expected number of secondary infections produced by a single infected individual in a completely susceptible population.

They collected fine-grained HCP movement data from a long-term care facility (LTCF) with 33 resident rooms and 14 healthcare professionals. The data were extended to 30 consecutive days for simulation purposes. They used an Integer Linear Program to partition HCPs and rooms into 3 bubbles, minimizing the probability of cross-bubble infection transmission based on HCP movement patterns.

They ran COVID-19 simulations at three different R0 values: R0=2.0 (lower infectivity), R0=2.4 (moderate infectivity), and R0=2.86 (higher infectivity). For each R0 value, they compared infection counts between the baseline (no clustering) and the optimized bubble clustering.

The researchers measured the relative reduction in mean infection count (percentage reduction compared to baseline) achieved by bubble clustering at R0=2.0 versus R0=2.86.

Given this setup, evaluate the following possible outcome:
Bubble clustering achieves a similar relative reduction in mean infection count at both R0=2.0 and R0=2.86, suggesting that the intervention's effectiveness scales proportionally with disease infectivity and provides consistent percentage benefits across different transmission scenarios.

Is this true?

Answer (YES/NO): NO